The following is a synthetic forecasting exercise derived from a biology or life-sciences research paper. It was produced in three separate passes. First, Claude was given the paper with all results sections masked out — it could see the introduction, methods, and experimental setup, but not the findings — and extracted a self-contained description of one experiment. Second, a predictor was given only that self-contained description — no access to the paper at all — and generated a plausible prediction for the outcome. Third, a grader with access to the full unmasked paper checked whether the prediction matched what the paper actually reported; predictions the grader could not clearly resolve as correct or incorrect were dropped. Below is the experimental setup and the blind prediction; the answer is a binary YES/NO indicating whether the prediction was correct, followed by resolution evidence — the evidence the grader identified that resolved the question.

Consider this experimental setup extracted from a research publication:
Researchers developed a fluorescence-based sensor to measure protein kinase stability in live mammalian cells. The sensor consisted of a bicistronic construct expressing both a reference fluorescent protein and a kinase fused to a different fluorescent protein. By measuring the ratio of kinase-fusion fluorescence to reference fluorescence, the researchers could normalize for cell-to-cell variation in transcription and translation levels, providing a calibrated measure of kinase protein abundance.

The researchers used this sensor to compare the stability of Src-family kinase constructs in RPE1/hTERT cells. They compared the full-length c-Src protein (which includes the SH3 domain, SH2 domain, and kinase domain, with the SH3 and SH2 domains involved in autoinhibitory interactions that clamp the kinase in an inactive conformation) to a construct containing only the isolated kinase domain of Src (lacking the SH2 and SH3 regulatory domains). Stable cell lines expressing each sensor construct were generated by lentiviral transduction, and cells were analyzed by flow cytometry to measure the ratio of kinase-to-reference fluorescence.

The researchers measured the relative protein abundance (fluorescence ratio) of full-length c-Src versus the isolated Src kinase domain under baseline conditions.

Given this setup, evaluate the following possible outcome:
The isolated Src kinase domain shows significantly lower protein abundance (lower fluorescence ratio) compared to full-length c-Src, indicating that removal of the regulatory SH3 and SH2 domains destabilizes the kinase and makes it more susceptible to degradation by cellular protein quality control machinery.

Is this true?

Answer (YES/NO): YES